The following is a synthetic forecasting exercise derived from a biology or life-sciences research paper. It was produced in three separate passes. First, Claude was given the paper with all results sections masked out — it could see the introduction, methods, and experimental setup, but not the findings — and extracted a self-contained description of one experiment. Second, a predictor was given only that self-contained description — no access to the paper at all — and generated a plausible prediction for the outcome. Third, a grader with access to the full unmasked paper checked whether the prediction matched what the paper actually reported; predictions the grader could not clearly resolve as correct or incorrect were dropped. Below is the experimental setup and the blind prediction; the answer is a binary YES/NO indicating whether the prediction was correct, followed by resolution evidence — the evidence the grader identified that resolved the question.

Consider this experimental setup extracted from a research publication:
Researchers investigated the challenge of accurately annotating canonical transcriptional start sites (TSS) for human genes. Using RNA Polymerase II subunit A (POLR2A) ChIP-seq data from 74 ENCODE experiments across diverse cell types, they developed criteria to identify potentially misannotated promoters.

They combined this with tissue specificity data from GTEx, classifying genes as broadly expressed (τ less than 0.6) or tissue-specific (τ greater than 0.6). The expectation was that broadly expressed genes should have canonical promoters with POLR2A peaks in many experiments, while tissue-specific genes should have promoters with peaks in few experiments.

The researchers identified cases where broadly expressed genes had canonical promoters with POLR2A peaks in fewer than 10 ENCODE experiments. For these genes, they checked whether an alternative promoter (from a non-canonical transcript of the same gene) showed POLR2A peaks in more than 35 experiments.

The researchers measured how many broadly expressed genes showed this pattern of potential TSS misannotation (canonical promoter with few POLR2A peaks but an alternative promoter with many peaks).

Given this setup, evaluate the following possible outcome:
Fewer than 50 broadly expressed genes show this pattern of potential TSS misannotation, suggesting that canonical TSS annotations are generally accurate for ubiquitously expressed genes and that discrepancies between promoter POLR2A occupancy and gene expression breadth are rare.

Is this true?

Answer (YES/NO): NO